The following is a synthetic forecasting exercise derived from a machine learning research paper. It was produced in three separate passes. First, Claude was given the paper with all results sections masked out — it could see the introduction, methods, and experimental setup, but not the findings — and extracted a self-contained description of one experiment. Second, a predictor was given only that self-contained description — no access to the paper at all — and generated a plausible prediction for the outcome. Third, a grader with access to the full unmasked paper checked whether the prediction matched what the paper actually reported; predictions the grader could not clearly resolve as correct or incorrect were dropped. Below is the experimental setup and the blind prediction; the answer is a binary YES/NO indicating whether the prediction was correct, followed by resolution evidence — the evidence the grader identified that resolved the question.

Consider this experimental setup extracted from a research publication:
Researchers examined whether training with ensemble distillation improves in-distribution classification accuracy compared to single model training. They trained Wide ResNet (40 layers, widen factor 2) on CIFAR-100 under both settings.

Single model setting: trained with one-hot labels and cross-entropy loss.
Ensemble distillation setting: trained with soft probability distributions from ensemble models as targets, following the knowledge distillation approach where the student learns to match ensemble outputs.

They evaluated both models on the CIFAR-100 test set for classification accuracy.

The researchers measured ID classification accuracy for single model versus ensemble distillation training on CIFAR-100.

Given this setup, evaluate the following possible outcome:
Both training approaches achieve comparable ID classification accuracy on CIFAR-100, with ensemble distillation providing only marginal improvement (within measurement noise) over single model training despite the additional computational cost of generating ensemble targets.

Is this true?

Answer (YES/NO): NO